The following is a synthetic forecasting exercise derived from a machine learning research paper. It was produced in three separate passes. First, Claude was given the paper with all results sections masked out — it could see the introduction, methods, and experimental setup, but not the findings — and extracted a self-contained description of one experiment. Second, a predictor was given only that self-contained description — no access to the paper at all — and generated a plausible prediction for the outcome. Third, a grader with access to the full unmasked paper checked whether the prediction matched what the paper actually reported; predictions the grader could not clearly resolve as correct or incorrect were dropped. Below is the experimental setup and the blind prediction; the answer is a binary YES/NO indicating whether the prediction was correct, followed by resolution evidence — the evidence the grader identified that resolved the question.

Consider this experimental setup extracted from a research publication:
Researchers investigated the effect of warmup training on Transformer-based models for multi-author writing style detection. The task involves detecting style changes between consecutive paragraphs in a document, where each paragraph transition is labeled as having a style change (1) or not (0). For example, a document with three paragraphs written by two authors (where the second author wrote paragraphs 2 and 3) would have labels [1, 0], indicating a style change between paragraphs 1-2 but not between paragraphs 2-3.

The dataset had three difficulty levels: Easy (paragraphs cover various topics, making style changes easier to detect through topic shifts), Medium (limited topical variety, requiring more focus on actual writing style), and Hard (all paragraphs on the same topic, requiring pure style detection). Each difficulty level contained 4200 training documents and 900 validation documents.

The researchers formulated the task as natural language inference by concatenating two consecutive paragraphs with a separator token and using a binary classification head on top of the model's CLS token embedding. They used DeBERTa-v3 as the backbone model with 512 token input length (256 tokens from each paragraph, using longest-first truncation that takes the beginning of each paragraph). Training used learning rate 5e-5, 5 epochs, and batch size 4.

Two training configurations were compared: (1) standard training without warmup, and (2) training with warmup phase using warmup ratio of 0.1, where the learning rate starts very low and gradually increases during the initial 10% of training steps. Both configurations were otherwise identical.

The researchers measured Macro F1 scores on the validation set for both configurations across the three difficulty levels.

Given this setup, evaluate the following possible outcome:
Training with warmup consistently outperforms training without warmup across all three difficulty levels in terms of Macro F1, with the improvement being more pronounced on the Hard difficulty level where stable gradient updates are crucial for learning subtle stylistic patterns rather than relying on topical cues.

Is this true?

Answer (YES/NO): YES